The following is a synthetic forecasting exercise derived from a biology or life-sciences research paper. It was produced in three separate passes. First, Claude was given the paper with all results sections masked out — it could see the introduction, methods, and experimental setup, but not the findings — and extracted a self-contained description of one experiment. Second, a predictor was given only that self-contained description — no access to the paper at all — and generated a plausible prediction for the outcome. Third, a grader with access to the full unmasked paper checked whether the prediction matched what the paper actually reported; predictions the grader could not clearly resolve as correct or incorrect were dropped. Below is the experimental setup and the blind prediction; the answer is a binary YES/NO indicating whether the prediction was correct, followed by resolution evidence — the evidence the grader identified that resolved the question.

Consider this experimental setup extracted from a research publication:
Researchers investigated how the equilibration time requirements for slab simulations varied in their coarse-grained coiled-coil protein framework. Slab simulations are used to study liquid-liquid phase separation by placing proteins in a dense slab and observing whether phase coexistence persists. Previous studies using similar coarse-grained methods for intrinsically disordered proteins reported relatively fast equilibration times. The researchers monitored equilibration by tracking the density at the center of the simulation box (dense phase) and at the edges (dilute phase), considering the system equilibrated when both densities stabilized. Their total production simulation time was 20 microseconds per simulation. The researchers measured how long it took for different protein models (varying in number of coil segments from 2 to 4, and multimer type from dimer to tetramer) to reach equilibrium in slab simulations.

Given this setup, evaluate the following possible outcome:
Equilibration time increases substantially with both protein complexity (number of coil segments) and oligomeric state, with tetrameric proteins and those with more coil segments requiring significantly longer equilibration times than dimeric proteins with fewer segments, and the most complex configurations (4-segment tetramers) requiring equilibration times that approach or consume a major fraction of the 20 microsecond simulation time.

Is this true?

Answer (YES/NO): YES